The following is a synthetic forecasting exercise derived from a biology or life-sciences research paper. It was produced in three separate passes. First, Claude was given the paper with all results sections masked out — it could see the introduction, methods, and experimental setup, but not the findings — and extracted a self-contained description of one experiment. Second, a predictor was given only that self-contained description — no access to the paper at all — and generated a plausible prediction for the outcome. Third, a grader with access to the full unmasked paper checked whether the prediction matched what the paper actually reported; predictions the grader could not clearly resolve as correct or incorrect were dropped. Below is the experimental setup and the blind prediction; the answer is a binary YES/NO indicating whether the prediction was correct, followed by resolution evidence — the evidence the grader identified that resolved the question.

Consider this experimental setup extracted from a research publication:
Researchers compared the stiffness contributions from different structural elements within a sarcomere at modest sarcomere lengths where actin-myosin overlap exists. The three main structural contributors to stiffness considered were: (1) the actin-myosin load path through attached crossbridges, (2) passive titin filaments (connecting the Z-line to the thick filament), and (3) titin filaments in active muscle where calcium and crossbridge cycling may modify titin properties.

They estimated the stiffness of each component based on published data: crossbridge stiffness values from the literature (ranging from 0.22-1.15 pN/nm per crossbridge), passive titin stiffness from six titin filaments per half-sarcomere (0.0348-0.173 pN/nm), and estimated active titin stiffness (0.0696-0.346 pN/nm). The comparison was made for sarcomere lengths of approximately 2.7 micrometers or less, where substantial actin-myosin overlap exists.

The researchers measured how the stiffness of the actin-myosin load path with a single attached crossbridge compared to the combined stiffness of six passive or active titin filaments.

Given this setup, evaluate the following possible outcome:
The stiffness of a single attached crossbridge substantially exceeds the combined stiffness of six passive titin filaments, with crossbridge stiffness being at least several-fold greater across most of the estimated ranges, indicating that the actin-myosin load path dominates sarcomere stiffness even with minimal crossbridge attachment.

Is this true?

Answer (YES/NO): NO